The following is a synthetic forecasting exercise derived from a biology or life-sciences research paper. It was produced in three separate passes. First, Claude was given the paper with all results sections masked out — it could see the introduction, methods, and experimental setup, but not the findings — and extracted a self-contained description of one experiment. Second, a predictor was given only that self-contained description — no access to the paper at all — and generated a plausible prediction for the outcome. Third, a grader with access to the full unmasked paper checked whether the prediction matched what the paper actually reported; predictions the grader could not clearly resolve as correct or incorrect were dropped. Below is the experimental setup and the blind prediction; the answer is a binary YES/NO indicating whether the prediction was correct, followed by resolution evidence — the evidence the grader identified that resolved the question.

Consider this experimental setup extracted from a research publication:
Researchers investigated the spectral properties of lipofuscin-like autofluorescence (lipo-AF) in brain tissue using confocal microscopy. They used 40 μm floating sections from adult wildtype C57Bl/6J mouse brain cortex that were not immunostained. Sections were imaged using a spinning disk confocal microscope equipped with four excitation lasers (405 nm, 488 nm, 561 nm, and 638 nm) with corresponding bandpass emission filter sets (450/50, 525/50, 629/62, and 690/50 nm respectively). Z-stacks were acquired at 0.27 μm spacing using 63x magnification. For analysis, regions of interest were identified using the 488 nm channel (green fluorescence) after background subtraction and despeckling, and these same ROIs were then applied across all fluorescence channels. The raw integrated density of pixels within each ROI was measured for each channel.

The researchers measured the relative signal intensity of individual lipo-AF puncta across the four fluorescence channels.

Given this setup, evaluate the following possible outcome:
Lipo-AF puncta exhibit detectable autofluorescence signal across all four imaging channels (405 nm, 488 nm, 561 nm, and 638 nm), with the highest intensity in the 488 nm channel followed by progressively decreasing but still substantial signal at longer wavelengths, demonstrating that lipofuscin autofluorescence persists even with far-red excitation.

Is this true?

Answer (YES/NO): NO